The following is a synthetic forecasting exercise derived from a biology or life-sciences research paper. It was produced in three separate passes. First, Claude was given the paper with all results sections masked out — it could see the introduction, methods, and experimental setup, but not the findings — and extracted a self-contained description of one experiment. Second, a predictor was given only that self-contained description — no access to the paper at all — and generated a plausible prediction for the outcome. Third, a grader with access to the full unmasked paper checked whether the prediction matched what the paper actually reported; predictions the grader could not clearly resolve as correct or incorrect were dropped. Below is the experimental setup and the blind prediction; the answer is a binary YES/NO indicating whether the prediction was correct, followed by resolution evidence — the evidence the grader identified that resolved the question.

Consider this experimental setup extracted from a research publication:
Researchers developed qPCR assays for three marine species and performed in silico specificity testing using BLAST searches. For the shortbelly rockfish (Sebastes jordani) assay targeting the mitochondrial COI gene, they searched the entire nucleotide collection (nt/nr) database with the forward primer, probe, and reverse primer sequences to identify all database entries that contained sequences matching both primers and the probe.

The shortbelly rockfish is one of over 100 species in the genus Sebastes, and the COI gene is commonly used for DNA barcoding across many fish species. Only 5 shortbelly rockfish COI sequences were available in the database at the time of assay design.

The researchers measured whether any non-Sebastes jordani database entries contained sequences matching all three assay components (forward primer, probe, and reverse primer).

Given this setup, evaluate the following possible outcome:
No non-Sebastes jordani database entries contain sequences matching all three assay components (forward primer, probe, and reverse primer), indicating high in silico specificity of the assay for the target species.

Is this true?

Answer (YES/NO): YES